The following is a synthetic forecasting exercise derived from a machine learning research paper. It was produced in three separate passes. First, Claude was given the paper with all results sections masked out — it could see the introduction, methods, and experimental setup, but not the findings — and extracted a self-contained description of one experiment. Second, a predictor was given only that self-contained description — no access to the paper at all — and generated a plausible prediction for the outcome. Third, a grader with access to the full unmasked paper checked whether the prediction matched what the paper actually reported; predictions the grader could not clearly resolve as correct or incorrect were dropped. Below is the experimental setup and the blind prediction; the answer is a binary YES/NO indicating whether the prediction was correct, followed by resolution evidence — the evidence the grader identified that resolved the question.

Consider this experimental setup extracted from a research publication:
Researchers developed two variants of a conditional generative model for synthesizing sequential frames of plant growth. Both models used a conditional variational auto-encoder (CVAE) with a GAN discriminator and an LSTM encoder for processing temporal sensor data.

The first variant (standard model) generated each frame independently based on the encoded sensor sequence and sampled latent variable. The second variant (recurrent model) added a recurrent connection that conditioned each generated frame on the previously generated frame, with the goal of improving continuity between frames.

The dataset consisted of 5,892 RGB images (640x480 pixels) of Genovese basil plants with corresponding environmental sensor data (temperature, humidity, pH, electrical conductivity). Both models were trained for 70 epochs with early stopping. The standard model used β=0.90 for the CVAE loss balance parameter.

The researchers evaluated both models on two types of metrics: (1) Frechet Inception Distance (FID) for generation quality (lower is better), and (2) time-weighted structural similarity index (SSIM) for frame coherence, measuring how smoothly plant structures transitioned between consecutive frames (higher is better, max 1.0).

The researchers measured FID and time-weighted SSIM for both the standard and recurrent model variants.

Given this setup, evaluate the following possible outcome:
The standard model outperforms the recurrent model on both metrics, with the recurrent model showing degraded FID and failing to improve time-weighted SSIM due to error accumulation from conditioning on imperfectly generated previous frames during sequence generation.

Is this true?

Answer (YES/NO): NO